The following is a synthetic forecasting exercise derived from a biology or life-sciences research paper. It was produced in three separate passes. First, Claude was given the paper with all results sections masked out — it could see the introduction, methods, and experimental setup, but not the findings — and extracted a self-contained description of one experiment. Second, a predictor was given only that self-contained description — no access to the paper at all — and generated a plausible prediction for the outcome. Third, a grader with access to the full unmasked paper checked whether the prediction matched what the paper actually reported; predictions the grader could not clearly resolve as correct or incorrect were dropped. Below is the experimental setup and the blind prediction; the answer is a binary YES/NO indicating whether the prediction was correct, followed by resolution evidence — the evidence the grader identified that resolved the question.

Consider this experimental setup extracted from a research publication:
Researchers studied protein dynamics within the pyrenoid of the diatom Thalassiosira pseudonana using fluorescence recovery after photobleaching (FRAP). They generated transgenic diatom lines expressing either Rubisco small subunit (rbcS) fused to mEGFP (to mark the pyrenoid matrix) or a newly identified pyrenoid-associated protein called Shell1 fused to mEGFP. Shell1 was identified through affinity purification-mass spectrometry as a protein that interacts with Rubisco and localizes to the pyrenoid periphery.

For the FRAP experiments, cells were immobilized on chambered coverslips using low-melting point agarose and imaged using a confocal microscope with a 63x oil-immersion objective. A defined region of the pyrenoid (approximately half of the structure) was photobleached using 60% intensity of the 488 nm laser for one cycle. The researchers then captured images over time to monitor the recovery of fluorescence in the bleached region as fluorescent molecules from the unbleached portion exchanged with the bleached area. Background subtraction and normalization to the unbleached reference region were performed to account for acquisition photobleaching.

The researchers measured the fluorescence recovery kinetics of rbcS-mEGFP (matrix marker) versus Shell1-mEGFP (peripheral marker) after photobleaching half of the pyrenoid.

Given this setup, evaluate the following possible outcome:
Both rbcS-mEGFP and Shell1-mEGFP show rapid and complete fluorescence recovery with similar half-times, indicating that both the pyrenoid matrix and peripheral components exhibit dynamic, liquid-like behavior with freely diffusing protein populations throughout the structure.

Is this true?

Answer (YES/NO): NO